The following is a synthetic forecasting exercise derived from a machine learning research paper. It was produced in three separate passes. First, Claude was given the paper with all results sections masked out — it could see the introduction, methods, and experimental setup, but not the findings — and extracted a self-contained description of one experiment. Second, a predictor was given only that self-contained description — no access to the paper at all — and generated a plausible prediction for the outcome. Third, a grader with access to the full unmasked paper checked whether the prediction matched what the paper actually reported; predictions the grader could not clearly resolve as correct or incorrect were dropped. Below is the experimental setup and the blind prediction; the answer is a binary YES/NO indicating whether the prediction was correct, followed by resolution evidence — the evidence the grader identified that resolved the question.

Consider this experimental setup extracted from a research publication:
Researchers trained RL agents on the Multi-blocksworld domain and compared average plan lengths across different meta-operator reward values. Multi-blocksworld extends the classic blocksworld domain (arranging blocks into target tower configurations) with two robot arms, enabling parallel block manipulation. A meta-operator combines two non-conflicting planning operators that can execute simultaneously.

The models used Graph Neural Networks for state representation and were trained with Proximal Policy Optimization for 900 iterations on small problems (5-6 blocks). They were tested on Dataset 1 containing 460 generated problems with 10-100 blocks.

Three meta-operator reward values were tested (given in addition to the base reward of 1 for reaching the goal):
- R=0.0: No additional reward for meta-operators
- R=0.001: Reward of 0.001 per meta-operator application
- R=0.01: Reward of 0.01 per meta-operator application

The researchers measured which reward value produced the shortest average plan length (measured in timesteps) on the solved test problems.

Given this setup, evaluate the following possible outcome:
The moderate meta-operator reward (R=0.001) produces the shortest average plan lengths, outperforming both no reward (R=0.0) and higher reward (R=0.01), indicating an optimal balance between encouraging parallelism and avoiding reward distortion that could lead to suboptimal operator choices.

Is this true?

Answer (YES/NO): YES